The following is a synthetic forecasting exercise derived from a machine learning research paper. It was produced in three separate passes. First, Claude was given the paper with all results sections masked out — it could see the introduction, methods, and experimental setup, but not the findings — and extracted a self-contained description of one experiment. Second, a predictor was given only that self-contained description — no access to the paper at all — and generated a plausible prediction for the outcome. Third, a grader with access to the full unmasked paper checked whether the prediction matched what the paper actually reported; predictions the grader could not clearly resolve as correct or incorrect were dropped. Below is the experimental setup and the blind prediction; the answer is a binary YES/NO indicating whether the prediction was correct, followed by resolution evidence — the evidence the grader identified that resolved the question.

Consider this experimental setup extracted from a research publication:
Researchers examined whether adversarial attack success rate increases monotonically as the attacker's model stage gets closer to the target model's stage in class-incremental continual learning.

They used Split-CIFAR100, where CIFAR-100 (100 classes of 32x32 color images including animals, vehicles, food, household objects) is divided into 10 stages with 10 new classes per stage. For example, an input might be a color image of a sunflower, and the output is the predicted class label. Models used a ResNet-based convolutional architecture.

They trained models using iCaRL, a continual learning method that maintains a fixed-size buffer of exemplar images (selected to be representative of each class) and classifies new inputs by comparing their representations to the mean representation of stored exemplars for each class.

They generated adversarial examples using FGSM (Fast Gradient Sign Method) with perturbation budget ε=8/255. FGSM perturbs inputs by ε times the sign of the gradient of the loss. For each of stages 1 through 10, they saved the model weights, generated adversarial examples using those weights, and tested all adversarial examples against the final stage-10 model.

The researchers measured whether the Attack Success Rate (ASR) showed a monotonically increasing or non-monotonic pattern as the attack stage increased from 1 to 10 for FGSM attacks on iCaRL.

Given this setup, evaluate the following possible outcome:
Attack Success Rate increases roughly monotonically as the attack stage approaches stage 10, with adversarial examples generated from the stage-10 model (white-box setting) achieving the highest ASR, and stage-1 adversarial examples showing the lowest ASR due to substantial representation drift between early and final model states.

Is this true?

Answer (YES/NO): YES